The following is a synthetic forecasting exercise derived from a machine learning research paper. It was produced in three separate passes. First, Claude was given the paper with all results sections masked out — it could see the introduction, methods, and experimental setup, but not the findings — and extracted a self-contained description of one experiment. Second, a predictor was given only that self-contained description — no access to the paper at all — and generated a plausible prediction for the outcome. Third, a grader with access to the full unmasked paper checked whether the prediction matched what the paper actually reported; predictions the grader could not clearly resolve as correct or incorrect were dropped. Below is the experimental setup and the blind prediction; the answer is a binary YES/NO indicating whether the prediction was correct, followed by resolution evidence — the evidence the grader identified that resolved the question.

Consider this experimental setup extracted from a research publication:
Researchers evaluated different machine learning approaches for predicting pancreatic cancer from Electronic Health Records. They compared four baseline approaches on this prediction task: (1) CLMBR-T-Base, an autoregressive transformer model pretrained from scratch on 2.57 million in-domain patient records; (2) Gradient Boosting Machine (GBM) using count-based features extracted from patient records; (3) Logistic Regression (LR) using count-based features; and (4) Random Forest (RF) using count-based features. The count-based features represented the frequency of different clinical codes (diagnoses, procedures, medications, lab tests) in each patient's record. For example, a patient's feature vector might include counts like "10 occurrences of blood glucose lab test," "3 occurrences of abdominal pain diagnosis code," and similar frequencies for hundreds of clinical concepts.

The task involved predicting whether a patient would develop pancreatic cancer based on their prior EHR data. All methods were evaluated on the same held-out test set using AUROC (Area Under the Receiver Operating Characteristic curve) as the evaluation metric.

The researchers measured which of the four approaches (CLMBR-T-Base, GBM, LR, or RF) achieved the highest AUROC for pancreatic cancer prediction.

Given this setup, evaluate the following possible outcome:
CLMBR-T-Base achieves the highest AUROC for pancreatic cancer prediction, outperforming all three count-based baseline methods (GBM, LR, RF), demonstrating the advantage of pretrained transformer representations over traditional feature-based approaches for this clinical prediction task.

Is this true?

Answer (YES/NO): NO